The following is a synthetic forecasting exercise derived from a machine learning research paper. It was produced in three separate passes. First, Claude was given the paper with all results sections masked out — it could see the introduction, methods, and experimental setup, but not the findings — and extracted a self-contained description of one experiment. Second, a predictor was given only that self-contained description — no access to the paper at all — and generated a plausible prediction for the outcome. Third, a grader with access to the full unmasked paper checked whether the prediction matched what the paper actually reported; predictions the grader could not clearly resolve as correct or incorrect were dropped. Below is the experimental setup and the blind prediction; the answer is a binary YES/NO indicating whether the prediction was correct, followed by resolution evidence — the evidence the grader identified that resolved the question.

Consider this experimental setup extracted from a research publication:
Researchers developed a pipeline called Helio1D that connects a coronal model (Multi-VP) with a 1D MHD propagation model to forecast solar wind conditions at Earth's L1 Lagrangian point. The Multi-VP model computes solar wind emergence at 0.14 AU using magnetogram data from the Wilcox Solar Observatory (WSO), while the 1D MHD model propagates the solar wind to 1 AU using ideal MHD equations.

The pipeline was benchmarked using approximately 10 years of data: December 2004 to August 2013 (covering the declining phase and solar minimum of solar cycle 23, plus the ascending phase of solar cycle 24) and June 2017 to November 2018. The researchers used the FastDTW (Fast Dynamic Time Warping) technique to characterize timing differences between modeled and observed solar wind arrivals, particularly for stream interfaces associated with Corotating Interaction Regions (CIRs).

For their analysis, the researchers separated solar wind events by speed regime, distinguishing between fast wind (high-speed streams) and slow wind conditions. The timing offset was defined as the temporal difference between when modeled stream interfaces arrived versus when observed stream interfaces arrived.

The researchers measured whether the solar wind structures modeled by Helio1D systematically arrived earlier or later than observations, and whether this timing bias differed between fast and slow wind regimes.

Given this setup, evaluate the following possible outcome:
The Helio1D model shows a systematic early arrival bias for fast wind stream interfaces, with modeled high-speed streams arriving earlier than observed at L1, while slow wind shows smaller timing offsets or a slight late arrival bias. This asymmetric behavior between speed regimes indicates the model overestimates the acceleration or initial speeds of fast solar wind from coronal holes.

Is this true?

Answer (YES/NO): NO